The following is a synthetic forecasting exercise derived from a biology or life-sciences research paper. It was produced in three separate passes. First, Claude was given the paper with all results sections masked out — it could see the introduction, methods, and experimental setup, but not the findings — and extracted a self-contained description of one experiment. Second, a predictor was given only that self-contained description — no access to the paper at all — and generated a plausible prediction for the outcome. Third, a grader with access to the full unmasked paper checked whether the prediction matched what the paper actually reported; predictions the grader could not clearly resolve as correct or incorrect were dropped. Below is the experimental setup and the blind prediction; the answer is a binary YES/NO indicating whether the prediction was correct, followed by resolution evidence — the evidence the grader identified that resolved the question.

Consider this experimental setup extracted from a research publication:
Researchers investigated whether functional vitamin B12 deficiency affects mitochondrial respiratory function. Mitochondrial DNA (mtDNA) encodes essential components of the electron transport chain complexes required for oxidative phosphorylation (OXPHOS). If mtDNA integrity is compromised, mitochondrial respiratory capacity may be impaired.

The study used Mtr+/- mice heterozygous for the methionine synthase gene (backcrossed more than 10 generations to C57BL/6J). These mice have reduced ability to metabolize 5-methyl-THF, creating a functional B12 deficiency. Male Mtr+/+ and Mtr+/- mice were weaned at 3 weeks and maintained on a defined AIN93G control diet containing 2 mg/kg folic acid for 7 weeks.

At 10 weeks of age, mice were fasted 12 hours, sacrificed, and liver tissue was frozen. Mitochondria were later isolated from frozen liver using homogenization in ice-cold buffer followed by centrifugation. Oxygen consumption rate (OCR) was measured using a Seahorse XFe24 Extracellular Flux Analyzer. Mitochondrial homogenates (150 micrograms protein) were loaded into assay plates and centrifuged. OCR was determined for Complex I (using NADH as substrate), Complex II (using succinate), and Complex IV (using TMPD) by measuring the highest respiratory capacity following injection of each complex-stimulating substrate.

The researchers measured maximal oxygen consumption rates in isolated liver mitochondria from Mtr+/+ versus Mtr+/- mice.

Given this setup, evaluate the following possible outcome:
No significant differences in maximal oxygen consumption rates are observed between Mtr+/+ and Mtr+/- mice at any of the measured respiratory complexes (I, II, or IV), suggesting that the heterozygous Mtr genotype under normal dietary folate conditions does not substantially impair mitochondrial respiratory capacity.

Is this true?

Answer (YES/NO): NO